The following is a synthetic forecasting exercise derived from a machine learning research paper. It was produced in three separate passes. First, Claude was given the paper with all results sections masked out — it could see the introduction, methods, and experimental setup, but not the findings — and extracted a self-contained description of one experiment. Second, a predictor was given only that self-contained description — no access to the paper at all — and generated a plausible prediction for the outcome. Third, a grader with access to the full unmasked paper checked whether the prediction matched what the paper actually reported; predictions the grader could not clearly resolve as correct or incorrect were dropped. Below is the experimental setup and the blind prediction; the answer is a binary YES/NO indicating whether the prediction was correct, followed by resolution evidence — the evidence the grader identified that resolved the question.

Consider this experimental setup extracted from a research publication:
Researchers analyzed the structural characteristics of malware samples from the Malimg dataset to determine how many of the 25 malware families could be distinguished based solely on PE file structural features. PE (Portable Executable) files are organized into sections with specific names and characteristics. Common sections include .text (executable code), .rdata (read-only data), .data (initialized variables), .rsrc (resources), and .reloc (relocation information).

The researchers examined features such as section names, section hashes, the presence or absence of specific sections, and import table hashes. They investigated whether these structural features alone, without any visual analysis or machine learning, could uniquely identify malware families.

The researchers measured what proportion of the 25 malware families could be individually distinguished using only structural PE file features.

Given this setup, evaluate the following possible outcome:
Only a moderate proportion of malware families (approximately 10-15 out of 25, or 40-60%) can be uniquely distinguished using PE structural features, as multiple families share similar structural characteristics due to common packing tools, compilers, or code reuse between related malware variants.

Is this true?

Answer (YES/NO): YES